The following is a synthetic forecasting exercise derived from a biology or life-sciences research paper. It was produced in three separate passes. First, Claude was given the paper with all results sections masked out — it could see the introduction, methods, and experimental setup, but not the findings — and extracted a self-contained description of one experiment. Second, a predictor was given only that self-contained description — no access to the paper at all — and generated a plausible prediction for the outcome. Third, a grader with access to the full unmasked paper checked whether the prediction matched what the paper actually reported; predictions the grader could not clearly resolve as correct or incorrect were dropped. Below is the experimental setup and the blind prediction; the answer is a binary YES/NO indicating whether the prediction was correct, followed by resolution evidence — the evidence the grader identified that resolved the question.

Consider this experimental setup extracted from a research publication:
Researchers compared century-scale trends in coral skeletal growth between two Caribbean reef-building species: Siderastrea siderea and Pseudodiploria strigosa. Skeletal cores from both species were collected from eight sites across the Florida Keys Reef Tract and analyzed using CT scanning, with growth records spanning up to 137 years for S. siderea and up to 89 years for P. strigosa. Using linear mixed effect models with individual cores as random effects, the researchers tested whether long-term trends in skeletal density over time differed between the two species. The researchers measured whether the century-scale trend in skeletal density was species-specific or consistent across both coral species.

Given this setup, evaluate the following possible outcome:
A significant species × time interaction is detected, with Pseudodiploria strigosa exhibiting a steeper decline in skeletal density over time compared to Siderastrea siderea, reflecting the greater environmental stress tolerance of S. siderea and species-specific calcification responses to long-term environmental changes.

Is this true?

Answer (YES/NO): NO